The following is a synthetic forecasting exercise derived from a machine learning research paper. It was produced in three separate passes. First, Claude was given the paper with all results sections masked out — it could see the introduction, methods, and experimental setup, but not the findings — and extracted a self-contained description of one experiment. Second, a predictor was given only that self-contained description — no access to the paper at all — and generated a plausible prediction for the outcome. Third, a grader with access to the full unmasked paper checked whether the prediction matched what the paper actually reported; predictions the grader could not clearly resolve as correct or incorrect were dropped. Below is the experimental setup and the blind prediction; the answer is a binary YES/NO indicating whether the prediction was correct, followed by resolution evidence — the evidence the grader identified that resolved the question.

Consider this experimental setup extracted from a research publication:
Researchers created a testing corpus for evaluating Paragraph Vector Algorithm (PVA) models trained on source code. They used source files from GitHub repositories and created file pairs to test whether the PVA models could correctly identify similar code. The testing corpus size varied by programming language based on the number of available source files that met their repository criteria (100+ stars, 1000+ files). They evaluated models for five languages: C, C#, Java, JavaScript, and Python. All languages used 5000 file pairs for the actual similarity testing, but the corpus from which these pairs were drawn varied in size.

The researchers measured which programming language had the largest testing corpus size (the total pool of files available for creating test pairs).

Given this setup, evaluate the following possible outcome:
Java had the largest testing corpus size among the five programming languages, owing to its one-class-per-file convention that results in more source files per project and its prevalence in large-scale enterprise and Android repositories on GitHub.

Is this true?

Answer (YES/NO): YES